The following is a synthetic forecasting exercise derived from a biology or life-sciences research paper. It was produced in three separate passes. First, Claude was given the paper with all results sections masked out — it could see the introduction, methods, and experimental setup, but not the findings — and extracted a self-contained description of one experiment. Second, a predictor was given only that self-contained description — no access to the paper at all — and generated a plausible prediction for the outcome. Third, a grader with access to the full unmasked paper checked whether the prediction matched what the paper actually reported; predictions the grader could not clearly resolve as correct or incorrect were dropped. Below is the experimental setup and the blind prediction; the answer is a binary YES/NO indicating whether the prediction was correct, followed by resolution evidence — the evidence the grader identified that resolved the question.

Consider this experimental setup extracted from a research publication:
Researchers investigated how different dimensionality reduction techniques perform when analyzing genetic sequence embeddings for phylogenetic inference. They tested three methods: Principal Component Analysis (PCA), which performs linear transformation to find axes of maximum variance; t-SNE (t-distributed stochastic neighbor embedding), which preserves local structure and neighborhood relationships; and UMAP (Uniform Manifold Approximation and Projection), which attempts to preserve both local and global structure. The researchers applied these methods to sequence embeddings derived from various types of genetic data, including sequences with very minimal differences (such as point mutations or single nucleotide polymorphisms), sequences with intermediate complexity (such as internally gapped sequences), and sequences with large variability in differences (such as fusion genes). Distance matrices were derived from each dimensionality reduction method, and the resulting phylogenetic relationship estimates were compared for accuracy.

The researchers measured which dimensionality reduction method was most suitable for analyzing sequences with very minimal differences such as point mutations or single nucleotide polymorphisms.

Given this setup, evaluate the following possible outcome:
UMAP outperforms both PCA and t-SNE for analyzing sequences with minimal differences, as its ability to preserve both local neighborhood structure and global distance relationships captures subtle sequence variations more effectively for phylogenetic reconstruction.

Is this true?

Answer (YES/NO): NO